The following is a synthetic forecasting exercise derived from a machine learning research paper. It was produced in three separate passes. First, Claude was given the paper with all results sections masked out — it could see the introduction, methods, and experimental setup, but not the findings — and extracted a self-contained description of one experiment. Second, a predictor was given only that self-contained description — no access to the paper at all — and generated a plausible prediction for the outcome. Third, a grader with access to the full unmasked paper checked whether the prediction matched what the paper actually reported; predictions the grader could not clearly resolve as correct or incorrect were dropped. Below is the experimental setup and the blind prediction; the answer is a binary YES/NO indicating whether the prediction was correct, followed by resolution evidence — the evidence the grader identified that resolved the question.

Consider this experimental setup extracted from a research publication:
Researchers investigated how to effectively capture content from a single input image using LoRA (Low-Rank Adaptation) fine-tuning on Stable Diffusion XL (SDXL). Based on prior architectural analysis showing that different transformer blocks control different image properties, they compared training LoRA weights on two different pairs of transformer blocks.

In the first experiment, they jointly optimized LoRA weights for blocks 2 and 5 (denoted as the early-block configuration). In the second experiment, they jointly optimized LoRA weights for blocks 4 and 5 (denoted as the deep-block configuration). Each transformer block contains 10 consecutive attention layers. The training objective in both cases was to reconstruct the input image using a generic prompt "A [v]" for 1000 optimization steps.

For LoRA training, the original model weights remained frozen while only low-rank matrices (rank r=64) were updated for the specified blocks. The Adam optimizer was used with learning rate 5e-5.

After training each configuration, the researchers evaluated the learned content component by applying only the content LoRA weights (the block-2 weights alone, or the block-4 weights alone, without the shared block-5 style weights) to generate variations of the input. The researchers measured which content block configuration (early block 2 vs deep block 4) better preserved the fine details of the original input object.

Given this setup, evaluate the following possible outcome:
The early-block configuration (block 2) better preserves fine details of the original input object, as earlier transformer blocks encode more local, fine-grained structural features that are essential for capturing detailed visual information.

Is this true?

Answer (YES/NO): NO